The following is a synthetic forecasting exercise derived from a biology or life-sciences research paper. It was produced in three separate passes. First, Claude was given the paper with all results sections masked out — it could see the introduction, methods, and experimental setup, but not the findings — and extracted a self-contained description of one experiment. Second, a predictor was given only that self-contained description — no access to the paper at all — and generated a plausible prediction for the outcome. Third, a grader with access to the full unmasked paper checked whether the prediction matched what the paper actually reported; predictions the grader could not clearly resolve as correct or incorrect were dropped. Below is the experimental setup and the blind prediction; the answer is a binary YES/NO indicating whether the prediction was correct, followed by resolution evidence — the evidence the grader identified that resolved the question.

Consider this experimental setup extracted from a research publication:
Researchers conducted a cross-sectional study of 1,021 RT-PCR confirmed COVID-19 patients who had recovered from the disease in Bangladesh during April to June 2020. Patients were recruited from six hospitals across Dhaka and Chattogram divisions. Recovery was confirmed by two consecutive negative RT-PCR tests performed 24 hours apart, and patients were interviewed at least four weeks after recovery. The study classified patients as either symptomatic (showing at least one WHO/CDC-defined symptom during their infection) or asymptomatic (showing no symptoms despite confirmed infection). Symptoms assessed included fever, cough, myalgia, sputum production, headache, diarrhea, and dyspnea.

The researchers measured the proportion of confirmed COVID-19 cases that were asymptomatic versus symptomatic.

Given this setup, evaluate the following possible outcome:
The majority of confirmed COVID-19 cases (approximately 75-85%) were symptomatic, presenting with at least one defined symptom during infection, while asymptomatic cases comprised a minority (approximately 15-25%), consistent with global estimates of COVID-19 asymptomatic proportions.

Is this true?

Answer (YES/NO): NO